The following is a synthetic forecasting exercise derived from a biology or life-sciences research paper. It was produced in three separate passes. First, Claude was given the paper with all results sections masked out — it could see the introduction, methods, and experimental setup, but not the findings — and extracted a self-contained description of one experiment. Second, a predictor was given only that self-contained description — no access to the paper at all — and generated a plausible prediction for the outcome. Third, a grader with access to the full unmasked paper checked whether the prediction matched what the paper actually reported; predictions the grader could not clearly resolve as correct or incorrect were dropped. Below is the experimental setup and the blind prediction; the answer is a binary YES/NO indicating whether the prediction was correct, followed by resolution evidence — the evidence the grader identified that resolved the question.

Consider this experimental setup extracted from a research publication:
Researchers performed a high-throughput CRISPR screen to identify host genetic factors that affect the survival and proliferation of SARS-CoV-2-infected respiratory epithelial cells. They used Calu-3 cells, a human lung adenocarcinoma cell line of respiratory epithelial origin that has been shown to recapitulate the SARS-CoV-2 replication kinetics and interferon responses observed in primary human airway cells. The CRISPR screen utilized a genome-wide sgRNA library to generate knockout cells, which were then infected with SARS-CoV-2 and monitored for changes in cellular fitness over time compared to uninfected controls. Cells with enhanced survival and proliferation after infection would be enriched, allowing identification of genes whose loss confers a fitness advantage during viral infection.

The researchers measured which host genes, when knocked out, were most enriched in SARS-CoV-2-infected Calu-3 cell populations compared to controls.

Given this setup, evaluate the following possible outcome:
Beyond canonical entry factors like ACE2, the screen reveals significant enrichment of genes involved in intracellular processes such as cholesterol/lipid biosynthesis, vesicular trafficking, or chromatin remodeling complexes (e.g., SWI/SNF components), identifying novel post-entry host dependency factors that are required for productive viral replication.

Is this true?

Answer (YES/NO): NO